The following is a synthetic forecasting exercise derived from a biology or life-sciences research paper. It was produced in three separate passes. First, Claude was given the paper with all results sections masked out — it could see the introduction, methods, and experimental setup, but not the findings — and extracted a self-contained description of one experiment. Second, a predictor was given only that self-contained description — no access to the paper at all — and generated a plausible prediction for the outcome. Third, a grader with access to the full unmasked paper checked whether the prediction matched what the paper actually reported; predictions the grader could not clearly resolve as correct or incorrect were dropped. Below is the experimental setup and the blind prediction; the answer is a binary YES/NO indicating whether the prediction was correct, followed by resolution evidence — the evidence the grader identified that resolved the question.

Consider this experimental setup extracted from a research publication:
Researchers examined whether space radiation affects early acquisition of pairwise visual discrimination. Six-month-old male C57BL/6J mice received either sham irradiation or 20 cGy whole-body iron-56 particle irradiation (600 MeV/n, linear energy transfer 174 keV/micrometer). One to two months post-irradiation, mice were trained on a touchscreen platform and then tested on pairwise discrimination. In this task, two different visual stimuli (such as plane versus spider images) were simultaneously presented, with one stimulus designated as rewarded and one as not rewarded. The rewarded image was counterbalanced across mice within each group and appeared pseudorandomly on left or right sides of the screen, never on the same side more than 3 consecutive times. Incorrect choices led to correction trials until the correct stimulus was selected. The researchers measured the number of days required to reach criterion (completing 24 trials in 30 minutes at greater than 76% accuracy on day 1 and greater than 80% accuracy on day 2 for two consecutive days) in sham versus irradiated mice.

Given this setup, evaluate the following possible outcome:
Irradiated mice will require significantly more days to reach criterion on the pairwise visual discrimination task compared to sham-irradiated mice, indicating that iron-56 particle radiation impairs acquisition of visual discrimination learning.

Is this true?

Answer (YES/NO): NO